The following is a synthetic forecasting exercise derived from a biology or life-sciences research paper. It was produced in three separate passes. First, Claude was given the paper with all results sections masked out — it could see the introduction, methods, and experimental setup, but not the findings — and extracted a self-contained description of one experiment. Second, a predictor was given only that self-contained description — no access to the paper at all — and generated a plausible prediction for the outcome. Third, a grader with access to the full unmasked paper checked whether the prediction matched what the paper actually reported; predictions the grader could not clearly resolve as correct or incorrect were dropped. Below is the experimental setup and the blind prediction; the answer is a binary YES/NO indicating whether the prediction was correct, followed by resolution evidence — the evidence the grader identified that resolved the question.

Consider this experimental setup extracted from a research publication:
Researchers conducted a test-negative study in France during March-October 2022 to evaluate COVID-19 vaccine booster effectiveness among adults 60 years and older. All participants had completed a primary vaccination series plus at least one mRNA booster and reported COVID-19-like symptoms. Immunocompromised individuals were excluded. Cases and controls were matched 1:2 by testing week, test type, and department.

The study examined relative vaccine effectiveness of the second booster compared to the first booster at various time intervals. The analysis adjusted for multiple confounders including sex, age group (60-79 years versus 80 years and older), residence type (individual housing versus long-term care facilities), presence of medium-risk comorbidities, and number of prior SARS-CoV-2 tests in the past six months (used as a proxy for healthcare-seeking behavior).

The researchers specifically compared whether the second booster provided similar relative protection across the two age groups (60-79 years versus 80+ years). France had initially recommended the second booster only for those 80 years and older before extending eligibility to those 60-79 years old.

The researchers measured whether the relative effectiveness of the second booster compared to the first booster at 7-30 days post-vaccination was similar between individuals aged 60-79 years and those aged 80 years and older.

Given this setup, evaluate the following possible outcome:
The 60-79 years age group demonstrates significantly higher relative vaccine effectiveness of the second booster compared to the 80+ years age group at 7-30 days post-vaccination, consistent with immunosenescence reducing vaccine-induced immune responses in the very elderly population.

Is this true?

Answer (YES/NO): NO